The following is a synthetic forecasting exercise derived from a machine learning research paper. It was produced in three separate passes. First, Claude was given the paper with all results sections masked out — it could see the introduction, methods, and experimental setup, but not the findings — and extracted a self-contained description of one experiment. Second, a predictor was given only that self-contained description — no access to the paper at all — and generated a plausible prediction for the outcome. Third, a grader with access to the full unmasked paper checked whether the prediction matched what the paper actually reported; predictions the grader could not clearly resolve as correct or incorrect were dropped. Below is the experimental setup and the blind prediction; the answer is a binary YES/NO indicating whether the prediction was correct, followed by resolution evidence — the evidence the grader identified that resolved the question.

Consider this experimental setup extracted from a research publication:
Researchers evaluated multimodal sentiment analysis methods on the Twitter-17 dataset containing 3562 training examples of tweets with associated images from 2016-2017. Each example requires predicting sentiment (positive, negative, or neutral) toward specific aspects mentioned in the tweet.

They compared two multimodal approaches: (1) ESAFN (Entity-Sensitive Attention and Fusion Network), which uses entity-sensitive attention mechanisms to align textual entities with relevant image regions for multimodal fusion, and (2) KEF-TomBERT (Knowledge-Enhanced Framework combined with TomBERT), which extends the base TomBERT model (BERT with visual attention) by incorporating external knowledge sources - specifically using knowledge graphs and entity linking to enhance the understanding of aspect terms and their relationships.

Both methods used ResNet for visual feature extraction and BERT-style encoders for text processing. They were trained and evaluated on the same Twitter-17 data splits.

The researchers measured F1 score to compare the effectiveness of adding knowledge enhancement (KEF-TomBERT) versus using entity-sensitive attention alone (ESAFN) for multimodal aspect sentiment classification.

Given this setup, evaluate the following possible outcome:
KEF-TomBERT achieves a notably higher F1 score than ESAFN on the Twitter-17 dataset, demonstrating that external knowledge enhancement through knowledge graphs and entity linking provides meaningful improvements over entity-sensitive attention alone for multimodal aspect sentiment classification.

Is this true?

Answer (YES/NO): YES